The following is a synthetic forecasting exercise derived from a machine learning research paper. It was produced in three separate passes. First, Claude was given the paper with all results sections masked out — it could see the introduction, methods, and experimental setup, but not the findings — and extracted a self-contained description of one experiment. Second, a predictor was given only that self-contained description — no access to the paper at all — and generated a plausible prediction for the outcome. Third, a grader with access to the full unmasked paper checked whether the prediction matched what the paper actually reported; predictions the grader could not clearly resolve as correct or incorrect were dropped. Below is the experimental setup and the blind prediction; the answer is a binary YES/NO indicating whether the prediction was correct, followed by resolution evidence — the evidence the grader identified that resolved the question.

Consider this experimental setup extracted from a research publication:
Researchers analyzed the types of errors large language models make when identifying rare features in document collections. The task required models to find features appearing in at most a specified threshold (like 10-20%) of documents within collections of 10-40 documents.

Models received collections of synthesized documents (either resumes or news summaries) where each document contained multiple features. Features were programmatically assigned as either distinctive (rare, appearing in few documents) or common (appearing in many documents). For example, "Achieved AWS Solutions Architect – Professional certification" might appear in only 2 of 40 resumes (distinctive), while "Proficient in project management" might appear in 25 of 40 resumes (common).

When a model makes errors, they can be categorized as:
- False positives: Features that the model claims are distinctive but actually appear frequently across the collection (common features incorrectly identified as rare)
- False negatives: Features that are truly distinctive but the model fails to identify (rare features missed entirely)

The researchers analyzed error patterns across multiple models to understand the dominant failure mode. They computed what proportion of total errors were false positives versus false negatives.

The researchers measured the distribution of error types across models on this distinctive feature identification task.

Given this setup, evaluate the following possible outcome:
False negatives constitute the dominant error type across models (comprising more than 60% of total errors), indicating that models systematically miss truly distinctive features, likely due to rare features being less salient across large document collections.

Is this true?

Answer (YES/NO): NO